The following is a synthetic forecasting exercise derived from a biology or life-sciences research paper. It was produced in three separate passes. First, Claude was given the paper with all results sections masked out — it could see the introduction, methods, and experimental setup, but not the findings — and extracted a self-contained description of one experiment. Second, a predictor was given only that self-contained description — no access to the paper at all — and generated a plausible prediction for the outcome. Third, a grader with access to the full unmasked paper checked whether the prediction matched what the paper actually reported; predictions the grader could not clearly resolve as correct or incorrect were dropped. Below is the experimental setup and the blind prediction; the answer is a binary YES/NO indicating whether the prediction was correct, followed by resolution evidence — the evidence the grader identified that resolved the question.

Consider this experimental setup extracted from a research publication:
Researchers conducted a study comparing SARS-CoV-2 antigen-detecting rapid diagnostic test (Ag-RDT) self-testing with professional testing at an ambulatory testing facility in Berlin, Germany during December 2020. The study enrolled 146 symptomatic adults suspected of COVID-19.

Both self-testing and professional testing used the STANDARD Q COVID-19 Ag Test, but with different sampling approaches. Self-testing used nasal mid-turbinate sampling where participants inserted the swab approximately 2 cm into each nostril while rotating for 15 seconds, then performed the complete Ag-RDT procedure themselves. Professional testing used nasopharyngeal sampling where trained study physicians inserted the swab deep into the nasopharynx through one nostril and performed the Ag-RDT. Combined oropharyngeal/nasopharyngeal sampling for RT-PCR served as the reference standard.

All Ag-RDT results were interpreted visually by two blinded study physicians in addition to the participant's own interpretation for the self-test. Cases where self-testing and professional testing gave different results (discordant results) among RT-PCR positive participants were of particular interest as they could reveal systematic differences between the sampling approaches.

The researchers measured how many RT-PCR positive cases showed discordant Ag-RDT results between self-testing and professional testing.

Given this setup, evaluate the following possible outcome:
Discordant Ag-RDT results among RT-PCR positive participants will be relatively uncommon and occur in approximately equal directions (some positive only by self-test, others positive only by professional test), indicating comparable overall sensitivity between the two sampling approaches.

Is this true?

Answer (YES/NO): YES